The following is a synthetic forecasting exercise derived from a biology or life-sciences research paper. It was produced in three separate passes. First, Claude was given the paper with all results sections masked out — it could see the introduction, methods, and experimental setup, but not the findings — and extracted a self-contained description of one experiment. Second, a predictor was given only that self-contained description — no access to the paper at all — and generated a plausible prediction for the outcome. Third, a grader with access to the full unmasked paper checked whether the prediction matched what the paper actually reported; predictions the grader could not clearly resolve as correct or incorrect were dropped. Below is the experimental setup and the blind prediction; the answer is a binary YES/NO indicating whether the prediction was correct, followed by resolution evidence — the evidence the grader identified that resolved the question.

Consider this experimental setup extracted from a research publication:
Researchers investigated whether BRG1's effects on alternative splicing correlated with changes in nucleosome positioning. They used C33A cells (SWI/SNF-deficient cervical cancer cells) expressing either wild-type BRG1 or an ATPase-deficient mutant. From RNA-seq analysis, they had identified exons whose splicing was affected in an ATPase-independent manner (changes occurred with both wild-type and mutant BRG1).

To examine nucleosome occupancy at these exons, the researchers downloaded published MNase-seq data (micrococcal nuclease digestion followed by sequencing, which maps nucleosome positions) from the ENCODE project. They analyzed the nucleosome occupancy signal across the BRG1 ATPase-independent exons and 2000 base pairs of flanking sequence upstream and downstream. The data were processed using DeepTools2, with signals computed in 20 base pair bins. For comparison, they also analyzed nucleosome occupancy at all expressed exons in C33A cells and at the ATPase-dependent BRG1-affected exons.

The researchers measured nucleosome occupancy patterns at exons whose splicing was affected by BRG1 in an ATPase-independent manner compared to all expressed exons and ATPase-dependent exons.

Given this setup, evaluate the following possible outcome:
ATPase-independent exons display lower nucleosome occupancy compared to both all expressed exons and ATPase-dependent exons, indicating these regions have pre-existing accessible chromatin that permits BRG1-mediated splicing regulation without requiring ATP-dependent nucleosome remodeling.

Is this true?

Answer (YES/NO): NO